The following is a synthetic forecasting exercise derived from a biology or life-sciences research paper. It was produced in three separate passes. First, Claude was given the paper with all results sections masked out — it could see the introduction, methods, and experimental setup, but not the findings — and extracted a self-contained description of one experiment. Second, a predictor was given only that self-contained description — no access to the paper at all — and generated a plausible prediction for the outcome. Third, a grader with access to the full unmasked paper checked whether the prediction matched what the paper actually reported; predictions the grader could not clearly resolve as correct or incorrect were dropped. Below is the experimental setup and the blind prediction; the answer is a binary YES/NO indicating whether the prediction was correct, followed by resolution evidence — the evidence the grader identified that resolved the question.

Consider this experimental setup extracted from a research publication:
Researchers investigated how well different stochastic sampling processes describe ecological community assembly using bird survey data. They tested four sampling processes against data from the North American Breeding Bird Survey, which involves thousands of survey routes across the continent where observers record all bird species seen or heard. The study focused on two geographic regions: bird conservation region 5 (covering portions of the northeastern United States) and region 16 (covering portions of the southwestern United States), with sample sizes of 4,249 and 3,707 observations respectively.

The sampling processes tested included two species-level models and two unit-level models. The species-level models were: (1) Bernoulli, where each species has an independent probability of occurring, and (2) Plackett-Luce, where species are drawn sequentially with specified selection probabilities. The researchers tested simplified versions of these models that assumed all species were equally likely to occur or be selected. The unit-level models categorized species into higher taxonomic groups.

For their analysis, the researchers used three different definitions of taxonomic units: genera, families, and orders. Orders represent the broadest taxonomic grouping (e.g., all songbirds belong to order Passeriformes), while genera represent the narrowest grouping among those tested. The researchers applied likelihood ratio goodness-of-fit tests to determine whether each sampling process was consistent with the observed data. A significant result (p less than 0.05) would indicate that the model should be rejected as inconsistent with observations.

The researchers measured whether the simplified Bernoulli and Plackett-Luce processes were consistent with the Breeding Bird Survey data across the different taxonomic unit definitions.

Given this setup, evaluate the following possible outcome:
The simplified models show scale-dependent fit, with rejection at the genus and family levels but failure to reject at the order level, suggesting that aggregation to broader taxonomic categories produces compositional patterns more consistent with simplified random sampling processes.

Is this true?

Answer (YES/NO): NO